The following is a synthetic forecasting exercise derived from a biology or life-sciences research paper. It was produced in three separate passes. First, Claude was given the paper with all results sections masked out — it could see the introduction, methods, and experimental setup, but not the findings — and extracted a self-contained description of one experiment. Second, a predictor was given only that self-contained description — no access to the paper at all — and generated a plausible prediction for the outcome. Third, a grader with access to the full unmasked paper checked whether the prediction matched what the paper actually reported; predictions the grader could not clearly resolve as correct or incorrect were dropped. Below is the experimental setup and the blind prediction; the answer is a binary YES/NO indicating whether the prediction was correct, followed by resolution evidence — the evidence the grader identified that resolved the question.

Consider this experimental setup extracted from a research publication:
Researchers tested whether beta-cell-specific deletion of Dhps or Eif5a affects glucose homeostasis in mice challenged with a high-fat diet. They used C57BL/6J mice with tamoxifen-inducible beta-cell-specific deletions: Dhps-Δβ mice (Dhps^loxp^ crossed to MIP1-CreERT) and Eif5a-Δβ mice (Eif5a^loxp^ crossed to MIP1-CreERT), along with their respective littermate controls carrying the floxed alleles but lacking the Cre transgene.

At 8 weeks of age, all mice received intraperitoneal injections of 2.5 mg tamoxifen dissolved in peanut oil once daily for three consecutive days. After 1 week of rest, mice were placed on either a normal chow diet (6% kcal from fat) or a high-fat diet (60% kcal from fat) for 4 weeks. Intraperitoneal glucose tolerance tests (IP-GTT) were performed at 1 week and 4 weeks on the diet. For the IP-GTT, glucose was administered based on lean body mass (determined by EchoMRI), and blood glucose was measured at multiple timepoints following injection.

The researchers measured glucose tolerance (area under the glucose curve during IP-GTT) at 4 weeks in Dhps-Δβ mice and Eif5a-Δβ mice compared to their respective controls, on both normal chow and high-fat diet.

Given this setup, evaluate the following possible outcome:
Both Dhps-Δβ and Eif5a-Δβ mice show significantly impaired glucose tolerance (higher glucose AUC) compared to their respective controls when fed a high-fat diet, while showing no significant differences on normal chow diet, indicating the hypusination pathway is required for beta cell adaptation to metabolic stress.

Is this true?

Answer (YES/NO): NO